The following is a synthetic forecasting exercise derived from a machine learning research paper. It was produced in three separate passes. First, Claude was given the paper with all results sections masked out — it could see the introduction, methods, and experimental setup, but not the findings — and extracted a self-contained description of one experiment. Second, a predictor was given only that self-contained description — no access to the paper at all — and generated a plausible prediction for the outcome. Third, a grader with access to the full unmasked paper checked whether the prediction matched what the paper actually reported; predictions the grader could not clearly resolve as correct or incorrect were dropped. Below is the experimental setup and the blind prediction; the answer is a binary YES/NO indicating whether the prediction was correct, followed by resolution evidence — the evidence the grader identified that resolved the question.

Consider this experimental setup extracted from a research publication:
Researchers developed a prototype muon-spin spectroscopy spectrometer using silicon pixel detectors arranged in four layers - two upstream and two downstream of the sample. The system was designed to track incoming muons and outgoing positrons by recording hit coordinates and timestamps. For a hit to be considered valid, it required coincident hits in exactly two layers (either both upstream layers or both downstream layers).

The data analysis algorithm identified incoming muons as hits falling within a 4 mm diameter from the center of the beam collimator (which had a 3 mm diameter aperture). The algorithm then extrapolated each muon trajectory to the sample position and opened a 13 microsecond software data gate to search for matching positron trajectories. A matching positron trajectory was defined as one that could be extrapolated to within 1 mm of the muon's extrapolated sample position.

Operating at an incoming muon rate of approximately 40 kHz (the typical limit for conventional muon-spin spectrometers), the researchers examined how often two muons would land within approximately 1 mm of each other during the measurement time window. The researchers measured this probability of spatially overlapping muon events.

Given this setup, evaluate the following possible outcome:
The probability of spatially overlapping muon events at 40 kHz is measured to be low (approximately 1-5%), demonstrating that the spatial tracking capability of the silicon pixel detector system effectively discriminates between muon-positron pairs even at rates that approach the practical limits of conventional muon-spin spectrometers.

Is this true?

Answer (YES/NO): NO